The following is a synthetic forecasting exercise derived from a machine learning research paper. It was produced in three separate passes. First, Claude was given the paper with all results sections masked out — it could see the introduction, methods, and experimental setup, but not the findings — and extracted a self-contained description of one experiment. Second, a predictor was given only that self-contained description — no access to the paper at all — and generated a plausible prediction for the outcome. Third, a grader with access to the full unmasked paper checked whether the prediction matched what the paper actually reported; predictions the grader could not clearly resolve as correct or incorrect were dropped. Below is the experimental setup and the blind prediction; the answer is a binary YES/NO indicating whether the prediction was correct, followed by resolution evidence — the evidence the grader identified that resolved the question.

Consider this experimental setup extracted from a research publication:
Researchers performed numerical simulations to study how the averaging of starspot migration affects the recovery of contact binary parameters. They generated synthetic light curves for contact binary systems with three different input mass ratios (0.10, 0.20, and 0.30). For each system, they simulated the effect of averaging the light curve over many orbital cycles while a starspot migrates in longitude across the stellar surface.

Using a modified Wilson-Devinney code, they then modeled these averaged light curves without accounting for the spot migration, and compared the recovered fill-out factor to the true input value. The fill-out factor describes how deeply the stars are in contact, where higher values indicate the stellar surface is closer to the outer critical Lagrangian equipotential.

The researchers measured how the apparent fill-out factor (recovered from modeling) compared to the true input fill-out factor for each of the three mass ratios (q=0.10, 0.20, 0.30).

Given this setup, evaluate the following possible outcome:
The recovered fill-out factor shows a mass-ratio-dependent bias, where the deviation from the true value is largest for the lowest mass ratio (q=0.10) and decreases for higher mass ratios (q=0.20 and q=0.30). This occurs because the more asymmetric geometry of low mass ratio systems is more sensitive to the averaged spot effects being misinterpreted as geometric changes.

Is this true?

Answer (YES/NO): YES